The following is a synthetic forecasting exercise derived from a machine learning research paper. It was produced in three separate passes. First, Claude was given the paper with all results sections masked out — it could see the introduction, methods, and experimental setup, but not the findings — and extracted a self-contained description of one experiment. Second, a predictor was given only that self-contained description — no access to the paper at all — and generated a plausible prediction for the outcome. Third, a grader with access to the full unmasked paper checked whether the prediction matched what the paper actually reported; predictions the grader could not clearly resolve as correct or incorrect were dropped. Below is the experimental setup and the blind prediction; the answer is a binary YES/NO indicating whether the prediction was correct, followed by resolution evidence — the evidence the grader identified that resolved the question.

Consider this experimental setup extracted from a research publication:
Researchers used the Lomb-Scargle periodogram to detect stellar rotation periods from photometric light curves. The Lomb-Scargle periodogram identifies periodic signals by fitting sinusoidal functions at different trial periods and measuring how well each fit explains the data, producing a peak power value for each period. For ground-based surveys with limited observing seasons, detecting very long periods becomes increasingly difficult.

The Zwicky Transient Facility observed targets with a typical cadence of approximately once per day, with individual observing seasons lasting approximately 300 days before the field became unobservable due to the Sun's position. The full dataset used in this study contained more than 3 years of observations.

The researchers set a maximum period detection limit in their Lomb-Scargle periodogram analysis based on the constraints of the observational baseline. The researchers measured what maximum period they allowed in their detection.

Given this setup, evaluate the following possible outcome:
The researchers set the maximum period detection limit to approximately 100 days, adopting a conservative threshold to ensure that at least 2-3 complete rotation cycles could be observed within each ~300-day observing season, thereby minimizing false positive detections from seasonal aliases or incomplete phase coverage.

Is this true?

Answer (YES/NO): NO